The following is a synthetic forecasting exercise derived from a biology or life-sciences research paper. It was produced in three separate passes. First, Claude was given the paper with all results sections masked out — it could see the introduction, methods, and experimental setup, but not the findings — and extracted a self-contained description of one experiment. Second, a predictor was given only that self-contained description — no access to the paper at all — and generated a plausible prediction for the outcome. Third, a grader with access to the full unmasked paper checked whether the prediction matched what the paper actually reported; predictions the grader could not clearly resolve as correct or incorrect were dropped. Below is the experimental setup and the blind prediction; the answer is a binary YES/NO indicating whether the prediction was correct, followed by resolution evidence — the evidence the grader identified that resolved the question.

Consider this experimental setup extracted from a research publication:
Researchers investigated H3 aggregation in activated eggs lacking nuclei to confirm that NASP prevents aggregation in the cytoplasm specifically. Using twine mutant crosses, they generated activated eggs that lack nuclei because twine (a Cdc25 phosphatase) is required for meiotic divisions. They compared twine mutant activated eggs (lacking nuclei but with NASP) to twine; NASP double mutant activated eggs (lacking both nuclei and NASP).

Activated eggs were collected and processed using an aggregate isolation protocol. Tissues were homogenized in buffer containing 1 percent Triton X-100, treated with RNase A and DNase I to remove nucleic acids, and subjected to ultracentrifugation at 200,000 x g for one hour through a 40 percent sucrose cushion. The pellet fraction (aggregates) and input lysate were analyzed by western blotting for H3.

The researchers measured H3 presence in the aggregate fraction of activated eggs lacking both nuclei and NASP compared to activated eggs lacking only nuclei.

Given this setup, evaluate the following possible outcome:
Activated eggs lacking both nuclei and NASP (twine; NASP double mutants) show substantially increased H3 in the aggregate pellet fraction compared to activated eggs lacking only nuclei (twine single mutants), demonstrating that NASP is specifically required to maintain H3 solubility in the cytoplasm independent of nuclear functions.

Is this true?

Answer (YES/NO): NO